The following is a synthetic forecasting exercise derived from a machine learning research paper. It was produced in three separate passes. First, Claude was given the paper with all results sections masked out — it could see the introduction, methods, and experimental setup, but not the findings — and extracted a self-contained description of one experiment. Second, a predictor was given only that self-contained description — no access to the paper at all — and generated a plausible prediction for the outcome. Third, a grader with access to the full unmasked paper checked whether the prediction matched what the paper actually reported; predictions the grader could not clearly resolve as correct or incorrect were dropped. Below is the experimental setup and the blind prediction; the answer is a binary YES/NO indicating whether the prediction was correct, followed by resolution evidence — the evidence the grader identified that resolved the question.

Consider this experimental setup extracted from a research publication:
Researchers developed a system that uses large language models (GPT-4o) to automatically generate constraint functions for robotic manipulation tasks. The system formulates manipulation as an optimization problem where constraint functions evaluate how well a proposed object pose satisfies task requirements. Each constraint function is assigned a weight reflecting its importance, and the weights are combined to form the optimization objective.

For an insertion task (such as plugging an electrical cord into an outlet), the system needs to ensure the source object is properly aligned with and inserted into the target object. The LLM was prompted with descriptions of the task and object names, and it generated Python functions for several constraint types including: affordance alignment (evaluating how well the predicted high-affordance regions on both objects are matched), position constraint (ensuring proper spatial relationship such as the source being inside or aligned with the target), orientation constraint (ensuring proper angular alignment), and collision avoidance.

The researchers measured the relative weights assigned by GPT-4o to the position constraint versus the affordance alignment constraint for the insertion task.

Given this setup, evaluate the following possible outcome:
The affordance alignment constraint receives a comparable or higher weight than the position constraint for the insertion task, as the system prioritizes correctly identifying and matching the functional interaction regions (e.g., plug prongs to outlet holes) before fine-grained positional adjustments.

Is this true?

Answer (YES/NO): NO